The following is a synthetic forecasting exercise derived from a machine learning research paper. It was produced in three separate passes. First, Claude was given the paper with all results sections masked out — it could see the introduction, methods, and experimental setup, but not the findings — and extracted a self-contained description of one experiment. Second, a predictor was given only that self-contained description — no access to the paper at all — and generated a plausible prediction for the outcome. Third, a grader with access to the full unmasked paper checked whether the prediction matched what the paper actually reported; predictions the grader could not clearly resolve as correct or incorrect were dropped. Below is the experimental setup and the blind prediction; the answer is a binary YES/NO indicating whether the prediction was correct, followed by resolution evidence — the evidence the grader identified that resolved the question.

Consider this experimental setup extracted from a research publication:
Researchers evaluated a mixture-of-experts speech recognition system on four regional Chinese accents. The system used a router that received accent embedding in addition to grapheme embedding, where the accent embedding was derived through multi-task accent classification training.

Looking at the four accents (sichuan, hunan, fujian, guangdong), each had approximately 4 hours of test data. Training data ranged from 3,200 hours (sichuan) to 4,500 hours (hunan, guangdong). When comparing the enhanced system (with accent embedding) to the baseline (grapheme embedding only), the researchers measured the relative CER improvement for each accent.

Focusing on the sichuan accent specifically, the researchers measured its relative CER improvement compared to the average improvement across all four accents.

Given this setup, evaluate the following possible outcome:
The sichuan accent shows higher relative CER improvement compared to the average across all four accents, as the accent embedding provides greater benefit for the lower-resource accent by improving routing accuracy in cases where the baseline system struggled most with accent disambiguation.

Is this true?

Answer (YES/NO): YES